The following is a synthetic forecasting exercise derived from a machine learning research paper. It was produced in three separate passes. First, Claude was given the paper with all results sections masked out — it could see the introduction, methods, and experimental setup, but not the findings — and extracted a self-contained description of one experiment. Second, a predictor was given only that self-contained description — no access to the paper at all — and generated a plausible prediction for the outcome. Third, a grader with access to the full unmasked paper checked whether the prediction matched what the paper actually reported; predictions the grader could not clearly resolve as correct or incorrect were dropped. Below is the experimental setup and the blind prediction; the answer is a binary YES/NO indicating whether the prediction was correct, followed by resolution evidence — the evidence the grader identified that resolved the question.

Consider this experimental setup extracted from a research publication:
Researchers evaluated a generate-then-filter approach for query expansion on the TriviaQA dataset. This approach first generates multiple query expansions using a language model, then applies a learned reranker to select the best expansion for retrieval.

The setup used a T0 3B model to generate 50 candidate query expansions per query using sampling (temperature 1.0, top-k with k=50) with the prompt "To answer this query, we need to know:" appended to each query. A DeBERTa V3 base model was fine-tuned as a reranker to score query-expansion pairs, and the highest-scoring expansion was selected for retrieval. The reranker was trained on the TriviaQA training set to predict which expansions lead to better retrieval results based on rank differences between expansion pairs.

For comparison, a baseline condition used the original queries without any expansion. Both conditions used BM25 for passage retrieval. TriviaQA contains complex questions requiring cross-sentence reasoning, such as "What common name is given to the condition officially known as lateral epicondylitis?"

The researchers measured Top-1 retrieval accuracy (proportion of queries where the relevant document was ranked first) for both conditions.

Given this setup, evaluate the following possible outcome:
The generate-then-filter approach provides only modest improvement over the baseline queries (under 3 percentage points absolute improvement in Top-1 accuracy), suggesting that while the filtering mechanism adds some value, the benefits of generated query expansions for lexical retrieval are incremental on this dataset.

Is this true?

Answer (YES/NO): NO